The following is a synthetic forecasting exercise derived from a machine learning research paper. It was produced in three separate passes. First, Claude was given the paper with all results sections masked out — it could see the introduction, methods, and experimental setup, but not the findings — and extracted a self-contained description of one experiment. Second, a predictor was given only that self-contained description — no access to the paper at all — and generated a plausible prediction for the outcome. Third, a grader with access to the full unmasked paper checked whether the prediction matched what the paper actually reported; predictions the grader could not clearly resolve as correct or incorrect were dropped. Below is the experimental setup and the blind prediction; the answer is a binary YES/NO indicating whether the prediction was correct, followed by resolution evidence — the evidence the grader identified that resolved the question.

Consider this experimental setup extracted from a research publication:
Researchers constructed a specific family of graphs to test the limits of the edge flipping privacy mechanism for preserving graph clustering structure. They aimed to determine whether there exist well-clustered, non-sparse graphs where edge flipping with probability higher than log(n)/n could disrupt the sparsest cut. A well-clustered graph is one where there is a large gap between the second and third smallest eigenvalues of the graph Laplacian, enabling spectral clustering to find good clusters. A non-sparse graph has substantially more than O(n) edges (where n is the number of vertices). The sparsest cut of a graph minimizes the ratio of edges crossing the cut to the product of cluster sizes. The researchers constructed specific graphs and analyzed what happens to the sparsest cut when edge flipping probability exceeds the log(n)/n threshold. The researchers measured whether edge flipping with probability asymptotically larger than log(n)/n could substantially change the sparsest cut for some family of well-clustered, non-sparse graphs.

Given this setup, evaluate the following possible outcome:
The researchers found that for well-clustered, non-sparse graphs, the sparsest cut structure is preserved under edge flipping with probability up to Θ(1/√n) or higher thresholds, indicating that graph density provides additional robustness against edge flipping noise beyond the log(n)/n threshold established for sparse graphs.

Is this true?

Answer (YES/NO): NO